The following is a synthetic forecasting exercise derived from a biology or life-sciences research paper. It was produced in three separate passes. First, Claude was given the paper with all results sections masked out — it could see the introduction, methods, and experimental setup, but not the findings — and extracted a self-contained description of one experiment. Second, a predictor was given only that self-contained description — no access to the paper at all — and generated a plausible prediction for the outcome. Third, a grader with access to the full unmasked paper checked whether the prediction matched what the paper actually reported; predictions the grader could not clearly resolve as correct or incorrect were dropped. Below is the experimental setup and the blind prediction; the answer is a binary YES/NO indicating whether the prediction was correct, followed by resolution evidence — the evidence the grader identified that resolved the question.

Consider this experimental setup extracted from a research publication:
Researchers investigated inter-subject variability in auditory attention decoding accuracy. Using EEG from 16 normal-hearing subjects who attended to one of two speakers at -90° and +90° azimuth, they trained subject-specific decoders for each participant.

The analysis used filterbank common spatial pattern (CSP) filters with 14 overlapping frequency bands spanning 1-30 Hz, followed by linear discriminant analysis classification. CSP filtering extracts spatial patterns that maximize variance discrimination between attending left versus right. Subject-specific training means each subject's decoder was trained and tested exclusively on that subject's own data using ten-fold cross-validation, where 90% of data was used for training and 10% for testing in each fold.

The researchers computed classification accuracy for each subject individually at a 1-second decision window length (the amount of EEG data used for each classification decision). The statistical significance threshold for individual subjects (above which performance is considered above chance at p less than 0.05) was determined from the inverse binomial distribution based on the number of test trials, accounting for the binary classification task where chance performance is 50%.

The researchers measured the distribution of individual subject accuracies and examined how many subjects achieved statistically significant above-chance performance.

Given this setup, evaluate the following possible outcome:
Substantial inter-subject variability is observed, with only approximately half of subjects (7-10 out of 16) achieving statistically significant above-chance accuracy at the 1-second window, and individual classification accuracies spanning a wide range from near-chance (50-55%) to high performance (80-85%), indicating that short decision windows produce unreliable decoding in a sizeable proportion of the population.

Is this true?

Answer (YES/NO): NO